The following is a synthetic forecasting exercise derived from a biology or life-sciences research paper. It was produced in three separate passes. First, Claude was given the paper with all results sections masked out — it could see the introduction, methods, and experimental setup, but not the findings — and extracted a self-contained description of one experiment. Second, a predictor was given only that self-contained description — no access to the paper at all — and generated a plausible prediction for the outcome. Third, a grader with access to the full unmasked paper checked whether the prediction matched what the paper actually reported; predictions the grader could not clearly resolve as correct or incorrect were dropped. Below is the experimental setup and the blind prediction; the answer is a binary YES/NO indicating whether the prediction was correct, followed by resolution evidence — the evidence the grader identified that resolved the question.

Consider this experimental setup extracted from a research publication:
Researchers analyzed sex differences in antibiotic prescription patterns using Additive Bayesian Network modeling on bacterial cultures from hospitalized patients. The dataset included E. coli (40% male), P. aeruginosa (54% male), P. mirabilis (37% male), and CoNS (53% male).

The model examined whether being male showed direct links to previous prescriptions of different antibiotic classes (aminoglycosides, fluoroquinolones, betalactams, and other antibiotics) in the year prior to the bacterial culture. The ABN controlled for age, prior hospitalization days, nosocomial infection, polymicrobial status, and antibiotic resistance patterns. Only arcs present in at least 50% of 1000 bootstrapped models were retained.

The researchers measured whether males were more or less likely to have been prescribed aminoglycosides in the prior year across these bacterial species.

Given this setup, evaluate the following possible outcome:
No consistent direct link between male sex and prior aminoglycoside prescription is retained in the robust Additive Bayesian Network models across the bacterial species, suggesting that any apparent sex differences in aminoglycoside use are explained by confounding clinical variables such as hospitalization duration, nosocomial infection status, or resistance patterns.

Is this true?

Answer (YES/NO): NO